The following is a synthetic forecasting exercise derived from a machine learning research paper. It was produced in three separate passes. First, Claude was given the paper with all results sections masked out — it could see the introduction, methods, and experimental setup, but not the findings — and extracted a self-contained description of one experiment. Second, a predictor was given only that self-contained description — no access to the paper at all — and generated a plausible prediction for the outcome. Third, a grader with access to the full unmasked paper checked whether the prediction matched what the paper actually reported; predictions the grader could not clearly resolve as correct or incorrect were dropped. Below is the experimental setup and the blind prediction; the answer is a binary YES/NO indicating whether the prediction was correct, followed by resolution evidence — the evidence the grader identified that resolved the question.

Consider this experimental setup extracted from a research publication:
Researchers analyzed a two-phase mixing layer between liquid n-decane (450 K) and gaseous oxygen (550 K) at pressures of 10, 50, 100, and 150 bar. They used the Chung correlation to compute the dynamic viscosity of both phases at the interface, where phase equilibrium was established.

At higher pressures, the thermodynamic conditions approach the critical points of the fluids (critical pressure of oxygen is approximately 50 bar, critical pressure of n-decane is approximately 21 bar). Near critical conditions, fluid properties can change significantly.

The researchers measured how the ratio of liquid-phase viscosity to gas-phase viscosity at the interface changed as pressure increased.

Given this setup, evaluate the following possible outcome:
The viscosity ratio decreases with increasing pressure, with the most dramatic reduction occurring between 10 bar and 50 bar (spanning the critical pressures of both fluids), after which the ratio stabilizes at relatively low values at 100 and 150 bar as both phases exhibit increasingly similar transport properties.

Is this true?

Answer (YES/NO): YES